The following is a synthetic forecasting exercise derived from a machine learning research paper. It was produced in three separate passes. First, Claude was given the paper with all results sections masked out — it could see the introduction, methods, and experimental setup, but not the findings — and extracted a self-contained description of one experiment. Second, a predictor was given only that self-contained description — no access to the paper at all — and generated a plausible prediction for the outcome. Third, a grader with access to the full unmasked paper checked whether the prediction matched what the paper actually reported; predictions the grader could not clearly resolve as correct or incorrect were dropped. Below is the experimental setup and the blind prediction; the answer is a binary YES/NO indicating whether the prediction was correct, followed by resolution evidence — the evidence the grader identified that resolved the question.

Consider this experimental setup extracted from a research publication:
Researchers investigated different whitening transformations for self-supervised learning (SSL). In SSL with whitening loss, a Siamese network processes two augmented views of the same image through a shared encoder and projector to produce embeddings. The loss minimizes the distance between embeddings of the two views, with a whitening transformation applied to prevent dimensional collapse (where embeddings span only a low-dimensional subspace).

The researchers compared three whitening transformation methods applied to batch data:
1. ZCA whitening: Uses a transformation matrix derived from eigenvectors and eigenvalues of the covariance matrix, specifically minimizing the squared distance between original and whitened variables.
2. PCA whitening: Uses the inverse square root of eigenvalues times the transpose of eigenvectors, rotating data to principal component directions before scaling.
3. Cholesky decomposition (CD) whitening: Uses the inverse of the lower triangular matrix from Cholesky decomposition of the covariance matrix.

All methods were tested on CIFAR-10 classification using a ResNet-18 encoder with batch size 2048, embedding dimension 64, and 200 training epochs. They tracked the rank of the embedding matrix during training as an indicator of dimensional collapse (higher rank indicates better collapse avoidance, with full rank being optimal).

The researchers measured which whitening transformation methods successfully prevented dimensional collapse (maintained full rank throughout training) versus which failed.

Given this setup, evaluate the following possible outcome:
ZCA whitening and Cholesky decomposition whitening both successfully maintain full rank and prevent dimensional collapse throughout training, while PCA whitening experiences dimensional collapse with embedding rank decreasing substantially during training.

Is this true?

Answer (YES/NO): YES